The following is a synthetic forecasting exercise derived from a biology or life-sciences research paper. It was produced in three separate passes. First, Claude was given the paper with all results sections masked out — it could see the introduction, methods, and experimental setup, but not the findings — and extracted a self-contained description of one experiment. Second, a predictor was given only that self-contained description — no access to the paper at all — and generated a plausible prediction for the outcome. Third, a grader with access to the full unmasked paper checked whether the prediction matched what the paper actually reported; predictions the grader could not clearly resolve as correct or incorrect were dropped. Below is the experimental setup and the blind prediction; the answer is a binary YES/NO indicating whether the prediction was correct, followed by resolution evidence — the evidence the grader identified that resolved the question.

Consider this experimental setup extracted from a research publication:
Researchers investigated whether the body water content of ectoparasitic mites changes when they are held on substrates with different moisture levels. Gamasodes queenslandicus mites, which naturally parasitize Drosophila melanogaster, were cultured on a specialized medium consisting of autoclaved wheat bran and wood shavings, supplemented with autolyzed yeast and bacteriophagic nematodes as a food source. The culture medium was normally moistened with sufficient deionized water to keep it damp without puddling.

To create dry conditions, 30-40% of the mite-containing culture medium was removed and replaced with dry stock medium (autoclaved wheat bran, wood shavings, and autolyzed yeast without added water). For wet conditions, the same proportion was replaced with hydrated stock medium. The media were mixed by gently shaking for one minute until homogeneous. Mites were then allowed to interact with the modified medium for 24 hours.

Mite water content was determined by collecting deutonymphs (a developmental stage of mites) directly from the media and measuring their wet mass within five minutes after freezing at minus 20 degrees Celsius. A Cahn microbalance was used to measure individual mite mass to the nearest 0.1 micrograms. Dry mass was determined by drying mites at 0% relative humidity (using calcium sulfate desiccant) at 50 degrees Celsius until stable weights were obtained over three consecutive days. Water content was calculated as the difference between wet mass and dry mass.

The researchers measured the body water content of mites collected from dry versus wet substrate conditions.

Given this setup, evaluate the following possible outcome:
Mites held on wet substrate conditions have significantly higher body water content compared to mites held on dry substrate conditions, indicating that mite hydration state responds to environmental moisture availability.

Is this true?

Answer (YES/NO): YES